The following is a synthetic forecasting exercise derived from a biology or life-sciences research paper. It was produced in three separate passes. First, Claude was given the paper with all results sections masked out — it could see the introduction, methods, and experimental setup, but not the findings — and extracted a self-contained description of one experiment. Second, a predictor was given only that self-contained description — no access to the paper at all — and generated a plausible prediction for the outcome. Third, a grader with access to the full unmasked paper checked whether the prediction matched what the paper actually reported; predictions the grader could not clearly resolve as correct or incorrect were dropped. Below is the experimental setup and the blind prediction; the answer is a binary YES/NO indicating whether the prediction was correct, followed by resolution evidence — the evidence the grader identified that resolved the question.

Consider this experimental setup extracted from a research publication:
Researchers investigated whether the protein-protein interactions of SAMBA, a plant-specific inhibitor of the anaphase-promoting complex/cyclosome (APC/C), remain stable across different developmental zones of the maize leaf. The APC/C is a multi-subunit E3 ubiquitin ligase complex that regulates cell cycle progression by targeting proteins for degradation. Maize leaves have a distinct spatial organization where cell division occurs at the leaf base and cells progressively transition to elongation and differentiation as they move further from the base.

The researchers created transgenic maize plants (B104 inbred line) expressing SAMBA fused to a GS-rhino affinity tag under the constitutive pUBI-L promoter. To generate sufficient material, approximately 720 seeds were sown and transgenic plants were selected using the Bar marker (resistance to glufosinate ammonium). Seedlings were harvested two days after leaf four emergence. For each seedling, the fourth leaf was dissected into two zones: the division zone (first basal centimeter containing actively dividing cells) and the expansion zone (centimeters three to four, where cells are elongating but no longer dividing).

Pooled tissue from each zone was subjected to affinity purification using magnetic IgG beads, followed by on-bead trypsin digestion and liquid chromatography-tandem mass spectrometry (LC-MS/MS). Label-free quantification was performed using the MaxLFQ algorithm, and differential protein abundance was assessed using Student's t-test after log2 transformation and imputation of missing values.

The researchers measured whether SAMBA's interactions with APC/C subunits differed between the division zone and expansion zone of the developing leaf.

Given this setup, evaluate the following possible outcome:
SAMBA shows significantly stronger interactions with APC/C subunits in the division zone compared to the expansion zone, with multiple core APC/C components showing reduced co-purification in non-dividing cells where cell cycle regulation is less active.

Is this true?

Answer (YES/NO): NO